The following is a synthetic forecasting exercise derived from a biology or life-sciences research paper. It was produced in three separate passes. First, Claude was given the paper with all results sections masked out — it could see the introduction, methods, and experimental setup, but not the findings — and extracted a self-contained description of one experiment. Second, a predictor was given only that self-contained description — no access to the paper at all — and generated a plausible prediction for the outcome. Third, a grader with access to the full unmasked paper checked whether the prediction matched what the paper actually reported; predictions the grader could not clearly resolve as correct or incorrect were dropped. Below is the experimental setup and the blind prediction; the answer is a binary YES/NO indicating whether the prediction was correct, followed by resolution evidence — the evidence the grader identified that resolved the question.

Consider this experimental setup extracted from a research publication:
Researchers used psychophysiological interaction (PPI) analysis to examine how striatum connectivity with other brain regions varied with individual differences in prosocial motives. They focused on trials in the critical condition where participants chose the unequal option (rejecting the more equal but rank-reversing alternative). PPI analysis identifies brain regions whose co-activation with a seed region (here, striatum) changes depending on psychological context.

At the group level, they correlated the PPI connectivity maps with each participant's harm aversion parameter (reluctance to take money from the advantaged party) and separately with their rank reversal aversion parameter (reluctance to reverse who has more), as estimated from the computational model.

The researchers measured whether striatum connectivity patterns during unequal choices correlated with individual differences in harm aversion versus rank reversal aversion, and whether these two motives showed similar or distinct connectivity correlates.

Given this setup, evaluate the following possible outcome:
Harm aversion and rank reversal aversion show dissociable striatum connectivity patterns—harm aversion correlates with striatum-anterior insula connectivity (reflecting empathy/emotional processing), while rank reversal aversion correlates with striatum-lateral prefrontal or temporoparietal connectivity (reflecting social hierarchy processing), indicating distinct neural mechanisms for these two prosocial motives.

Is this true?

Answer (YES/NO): NO